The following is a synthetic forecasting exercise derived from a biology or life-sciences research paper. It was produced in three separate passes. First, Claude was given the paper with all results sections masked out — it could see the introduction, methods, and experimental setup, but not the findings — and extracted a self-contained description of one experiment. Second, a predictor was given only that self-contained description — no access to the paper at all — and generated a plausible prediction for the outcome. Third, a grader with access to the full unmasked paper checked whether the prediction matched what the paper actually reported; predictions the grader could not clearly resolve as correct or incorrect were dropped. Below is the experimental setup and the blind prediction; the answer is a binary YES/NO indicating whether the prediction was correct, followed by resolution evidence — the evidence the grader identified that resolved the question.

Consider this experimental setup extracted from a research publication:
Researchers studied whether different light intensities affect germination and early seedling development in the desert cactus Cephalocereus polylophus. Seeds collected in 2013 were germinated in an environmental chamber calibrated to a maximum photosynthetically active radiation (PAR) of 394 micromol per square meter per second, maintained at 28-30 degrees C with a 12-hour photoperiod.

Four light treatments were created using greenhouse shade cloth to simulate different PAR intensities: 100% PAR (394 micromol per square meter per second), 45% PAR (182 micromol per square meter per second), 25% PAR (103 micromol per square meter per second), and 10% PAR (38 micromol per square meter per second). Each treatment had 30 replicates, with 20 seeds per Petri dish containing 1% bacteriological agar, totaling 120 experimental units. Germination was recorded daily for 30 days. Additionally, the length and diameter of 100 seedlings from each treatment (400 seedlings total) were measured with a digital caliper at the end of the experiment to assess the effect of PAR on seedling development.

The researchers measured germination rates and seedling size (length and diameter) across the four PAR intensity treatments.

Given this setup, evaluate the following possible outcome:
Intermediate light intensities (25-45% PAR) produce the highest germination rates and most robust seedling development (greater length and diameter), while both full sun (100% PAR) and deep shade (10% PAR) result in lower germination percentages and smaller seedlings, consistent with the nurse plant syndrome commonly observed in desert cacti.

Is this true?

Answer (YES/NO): NO